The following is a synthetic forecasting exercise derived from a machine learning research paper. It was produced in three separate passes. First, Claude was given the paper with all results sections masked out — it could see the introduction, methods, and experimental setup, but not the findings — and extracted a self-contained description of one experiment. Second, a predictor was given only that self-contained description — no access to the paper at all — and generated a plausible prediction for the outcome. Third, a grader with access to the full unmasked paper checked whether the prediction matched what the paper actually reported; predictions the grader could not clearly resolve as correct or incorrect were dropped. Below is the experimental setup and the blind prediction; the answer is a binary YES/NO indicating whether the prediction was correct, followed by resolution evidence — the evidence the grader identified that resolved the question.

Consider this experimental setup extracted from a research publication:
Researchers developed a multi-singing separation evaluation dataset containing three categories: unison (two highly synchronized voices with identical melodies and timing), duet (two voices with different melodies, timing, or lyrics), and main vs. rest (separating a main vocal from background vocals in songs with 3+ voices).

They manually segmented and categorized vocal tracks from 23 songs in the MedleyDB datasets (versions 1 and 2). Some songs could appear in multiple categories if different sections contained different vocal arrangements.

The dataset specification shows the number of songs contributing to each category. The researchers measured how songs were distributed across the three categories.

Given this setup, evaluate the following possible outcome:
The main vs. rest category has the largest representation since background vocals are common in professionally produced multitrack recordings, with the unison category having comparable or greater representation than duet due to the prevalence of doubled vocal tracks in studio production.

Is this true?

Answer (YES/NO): NO